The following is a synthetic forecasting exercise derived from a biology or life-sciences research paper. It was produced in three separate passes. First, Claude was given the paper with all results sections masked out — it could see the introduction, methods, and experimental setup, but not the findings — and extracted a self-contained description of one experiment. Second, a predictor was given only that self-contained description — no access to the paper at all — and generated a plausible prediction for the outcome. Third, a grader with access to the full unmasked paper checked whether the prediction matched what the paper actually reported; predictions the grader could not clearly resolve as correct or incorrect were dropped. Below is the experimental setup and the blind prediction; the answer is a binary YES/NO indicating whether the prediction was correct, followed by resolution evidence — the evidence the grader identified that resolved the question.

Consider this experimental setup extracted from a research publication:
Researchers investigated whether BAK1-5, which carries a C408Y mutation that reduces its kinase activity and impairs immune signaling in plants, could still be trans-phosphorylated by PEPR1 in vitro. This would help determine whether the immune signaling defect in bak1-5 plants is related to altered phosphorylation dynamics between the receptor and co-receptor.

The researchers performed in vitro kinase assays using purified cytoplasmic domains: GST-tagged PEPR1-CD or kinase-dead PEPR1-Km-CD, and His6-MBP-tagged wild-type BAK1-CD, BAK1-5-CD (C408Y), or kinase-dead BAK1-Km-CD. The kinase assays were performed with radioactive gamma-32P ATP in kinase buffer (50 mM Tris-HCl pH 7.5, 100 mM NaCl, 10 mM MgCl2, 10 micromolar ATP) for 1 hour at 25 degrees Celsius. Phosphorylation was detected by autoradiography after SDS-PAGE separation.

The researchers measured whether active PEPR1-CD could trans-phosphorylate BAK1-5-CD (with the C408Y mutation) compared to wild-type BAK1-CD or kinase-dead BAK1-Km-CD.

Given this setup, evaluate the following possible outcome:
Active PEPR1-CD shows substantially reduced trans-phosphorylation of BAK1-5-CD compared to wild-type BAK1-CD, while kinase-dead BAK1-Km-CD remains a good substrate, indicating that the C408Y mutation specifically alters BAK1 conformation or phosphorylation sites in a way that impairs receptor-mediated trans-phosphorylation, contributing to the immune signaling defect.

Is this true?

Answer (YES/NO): NO